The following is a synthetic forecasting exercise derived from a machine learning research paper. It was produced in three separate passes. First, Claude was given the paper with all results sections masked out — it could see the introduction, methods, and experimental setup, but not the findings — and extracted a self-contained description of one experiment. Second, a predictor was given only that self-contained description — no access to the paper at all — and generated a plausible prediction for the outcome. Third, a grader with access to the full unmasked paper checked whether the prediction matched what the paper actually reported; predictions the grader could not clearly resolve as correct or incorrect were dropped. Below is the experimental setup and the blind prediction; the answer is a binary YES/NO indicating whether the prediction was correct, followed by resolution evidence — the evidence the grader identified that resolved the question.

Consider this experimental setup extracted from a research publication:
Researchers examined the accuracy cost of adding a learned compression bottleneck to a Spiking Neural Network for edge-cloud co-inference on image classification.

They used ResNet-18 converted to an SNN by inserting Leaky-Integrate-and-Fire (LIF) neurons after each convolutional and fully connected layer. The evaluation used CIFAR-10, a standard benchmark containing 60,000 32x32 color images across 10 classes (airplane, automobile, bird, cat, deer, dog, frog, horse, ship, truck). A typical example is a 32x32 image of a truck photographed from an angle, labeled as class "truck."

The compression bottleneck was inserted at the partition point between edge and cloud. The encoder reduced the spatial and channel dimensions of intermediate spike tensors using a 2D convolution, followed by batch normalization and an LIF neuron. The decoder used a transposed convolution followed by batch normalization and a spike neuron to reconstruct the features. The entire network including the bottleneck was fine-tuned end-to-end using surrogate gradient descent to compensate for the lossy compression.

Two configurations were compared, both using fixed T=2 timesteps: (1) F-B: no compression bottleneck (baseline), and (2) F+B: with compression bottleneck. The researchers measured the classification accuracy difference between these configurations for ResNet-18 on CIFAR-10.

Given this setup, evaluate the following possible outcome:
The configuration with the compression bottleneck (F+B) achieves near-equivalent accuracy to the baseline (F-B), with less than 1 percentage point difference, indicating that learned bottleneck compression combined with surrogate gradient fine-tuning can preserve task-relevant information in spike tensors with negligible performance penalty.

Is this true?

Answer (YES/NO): NO